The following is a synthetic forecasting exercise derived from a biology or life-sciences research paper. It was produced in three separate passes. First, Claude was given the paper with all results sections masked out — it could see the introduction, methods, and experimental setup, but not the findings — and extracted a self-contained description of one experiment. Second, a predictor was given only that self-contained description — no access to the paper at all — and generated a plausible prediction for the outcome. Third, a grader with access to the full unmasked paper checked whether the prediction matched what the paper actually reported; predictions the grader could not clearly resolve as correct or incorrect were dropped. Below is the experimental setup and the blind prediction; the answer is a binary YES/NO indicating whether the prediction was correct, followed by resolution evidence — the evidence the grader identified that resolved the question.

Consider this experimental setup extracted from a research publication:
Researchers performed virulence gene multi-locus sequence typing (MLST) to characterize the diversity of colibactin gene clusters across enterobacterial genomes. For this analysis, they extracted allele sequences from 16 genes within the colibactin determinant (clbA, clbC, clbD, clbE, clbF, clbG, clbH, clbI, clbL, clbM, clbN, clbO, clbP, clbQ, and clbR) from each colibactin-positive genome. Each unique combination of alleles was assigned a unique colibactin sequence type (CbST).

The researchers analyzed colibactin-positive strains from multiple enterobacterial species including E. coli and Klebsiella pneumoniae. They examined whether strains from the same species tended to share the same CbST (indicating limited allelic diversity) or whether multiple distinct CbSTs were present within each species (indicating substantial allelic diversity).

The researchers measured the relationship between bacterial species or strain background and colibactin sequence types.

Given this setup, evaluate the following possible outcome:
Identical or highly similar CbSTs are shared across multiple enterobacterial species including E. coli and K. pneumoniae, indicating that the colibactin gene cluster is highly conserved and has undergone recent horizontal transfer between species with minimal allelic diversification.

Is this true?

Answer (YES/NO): NO